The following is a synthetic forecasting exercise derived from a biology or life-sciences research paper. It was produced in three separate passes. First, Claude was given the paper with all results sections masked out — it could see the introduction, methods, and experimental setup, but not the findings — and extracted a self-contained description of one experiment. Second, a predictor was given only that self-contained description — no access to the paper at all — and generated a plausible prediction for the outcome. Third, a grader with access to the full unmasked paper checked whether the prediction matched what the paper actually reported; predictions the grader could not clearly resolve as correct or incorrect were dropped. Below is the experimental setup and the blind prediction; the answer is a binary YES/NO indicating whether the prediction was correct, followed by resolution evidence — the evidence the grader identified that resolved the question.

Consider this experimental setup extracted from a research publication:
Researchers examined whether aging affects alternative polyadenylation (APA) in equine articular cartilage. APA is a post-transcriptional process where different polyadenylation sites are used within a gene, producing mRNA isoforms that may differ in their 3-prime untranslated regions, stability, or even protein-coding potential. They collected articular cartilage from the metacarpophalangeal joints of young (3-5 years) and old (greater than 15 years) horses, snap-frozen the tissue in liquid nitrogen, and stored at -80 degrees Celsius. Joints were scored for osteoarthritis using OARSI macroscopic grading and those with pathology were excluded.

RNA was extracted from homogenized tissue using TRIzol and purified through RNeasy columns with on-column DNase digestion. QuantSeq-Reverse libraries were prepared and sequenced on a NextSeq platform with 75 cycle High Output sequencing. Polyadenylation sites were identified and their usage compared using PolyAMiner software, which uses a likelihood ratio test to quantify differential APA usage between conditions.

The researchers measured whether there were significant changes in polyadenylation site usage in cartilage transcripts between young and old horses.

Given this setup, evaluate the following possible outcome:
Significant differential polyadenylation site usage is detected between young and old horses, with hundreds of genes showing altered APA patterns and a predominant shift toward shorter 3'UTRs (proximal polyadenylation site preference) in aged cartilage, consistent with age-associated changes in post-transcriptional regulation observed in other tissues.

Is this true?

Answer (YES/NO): NO